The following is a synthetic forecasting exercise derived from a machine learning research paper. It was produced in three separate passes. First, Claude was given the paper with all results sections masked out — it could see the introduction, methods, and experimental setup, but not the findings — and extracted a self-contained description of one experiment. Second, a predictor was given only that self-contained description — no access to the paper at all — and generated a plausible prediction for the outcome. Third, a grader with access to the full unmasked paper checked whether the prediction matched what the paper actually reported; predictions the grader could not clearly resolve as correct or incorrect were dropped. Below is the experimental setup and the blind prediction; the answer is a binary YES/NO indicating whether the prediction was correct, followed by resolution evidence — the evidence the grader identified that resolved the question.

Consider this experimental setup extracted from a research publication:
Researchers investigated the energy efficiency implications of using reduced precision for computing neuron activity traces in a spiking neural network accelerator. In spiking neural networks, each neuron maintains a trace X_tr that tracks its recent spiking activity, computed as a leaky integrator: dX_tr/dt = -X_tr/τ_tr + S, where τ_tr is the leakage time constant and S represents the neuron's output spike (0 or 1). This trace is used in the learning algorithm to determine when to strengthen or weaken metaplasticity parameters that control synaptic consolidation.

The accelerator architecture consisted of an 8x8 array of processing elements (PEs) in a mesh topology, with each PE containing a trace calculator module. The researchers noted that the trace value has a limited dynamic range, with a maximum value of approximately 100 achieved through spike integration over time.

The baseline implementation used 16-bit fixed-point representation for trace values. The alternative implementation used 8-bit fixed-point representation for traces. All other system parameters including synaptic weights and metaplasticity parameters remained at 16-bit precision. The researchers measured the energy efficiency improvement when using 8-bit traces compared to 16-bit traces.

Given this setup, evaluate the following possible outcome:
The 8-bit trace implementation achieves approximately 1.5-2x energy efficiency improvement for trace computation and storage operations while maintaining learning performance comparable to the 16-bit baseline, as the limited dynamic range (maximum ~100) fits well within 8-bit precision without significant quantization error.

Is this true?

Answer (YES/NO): NO